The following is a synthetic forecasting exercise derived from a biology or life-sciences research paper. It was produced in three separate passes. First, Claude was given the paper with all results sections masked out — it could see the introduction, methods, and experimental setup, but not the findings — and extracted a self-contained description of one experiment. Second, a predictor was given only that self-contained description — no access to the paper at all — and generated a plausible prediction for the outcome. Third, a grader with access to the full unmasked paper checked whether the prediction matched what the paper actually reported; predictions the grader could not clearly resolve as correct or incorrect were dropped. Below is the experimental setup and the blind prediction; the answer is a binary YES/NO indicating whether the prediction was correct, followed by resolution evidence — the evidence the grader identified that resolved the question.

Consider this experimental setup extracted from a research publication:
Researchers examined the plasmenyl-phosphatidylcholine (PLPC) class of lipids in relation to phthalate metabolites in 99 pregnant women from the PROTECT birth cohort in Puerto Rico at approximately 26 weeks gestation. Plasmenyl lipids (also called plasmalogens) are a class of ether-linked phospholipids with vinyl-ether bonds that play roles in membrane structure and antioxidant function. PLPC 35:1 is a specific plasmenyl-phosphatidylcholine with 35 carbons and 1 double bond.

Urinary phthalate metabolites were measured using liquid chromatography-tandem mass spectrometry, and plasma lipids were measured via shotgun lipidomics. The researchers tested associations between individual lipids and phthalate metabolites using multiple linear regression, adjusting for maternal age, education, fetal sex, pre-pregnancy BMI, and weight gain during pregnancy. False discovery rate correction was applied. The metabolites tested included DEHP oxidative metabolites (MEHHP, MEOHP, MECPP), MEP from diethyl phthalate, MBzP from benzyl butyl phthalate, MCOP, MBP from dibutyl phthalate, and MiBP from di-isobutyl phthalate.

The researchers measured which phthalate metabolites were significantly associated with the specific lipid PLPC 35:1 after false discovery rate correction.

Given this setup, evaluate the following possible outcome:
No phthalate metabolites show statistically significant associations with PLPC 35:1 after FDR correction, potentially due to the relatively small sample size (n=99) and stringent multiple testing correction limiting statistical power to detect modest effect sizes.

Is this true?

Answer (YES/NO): NO